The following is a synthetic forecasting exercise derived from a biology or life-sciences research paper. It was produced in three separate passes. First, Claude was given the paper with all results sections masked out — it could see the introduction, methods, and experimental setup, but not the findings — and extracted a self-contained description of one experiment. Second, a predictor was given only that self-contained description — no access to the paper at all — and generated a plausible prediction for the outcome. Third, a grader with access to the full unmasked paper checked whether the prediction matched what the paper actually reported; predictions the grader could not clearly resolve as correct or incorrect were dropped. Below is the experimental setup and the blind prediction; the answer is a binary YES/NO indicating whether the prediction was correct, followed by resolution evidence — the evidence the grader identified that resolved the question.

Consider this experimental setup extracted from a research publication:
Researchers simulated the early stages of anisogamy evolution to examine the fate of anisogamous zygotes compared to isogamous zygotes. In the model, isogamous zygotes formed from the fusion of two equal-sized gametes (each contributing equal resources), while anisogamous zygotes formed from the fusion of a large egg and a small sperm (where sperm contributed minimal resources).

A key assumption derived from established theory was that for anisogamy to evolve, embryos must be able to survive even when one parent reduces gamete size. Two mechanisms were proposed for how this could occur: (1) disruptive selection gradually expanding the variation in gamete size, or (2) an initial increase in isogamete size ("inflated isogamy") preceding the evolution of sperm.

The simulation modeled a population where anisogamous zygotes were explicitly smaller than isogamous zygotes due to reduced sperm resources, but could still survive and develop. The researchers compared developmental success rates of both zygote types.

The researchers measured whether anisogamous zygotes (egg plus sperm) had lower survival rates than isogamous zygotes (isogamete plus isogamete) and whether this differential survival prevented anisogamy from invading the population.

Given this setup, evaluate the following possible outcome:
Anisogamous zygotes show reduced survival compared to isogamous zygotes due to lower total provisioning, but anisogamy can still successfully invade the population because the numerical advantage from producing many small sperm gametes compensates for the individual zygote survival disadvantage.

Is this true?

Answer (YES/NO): NO